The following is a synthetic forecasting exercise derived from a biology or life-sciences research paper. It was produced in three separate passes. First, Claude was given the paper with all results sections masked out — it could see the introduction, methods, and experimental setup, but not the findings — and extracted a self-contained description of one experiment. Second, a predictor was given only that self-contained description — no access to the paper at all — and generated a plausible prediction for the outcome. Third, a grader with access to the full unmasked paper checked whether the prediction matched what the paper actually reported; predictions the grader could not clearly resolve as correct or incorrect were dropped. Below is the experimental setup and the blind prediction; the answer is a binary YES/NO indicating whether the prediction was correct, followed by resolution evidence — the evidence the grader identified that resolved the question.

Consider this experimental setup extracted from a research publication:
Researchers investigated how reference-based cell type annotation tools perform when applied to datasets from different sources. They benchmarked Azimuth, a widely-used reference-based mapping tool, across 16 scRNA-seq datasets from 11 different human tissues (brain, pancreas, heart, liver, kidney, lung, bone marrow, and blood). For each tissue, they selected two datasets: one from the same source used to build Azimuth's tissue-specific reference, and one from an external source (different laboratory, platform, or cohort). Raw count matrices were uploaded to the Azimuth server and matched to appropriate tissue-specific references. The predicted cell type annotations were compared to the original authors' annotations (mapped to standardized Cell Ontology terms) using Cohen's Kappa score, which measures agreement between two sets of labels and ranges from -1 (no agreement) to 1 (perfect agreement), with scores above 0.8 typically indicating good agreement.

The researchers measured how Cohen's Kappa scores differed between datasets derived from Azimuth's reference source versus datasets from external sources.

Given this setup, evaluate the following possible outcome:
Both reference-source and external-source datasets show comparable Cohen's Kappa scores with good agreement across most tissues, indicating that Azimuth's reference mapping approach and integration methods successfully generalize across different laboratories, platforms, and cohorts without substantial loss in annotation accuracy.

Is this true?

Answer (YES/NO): NO